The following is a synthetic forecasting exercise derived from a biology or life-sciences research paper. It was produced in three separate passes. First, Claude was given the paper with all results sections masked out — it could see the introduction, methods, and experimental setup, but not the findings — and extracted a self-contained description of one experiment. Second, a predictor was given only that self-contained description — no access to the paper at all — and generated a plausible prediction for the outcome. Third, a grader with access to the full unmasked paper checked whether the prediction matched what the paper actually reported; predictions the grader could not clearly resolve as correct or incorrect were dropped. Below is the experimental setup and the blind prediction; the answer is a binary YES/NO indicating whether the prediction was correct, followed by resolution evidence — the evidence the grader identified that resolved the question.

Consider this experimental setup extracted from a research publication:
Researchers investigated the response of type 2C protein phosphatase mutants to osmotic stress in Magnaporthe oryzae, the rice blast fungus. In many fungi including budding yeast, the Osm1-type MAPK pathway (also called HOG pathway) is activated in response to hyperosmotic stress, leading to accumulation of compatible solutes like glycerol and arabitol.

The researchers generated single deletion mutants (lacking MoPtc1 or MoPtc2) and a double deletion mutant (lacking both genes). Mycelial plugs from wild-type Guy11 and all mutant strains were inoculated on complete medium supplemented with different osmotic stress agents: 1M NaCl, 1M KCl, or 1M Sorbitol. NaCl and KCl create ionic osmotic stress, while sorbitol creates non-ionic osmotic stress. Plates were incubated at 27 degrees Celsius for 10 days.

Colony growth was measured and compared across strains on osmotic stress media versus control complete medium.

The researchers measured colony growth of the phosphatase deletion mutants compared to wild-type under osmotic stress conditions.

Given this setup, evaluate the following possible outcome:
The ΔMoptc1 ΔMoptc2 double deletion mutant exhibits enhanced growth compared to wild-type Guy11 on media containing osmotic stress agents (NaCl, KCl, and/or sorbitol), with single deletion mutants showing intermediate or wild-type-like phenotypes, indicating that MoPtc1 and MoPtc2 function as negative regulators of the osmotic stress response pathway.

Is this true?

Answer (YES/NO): NO